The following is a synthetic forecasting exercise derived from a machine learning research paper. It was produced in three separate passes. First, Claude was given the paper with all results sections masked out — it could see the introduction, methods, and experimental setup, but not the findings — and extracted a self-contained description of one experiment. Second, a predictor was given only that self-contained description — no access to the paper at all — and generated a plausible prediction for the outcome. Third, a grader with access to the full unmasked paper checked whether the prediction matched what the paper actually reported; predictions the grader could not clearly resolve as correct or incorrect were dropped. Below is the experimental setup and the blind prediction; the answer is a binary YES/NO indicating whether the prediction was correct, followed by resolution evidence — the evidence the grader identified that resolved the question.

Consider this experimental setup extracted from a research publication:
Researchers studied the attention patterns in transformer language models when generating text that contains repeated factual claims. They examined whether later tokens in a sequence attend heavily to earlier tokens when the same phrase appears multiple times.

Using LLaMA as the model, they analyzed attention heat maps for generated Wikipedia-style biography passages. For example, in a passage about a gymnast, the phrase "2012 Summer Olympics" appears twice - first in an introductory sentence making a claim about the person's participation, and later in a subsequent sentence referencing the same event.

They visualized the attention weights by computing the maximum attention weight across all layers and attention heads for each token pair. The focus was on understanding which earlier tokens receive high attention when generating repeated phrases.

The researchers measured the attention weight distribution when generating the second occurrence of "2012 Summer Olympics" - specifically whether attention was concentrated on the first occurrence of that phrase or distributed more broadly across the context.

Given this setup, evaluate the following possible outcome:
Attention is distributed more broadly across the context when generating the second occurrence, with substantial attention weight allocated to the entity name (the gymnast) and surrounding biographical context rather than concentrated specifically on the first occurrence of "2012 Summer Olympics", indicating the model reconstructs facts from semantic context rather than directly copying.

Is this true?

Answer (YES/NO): NO